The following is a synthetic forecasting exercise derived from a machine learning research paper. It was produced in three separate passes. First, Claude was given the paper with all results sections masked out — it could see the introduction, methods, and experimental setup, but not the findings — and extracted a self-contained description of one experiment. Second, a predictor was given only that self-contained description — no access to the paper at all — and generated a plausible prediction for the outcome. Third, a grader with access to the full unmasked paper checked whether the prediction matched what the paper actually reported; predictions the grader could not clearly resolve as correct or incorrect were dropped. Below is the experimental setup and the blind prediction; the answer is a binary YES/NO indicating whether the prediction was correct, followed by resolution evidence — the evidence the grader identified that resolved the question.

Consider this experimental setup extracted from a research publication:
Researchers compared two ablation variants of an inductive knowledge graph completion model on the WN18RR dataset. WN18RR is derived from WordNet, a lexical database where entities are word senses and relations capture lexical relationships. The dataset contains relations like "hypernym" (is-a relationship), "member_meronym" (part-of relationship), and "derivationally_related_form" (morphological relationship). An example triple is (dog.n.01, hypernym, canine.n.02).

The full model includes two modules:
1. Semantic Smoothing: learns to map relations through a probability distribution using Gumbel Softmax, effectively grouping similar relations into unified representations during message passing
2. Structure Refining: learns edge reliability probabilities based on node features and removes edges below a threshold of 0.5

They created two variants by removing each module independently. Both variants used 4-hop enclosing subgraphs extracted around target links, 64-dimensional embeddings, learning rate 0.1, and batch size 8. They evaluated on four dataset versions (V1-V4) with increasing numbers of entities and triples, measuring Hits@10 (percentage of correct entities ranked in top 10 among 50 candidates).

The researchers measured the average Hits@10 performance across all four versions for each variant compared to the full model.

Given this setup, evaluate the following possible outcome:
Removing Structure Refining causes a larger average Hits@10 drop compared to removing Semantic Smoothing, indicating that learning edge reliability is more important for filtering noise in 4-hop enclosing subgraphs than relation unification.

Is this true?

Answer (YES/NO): YES